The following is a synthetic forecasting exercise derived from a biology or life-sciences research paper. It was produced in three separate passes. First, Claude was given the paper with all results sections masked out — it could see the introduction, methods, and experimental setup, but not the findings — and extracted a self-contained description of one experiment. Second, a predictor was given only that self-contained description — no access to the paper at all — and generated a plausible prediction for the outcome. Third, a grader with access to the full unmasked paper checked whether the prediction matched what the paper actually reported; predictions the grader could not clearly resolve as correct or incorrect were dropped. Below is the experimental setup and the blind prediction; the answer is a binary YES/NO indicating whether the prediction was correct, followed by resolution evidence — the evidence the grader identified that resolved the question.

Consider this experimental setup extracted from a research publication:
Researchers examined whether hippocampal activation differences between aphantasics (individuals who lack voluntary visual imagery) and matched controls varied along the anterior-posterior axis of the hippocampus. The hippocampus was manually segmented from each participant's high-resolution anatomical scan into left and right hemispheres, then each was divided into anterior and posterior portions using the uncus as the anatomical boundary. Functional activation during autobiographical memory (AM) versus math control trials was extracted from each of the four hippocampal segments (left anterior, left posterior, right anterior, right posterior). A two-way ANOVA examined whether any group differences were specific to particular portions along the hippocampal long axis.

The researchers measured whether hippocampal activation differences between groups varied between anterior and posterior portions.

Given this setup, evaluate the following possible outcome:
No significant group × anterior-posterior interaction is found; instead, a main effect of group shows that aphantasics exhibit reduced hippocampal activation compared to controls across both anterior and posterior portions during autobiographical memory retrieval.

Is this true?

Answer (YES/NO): YES